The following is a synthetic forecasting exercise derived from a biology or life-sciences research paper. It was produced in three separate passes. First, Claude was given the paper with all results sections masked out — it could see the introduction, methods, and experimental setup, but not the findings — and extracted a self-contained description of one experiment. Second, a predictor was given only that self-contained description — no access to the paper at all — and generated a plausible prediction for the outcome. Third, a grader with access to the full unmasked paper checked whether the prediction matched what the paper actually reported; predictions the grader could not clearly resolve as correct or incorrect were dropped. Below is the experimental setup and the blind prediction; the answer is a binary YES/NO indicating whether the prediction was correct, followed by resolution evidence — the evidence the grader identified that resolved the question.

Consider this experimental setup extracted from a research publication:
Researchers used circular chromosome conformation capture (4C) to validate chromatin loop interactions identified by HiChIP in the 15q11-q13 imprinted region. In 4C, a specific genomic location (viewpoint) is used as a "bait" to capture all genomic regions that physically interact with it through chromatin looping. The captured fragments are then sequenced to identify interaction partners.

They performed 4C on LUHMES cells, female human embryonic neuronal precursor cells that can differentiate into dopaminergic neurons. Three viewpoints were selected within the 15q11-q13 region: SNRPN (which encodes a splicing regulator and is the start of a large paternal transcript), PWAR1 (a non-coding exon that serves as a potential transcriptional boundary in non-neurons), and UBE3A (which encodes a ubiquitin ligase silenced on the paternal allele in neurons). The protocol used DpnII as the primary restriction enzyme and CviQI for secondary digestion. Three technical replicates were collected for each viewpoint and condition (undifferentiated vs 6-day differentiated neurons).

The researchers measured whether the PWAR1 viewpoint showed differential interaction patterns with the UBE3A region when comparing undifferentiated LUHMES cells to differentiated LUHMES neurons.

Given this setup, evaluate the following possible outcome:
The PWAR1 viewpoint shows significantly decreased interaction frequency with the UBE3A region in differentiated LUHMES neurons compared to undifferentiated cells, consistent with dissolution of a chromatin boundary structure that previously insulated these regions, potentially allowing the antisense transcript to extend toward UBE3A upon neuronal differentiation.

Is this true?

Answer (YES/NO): NO